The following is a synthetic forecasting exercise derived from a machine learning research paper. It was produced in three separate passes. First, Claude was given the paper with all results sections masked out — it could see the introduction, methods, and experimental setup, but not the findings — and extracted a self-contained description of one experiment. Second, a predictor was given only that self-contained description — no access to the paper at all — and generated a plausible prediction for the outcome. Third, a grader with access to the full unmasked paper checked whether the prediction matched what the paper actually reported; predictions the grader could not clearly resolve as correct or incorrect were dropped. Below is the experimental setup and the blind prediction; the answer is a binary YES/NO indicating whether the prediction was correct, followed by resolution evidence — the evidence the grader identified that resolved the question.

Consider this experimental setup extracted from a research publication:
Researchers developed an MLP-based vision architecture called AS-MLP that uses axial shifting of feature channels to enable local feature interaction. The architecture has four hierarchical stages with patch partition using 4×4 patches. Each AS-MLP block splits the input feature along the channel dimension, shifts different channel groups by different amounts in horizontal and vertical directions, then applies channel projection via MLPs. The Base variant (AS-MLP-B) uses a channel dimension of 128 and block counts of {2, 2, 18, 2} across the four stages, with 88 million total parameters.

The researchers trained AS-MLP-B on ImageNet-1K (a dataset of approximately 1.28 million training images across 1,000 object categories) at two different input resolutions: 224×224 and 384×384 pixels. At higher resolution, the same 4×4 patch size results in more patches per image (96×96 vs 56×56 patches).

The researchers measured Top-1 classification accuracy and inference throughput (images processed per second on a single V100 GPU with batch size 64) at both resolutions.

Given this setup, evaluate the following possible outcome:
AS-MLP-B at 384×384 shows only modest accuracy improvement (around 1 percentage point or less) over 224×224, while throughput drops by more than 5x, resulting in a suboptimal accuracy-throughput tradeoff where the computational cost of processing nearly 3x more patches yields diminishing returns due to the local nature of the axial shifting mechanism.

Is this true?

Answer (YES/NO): NO